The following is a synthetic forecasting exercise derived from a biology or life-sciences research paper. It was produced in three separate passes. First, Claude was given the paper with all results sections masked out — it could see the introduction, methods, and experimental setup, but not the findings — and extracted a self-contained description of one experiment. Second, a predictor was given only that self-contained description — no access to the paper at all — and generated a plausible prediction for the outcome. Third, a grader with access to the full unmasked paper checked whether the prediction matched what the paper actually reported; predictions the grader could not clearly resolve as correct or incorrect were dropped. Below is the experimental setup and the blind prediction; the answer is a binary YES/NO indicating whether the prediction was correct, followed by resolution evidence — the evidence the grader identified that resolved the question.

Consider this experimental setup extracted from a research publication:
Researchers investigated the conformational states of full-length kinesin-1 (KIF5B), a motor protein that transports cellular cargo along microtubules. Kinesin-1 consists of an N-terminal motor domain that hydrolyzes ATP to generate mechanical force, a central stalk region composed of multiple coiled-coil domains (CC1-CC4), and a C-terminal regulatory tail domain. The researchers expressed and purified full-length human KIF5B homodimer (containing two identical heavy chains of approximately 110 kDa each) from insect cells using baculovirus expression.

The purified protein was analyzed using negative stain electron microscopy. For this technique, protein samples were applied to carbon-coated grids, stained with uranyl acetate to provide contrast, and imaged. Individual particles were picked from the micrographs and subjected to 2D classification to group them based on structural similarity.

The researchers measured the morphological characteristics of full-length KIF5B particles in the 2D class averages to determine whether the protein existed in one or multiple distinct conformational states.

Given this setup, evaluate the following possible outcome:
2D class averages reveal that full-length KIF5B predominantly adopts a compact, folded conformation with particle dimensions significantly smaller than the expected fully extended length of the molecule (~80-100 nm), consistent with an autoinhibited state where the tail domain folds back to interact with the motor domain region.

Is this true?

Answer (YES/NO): NO